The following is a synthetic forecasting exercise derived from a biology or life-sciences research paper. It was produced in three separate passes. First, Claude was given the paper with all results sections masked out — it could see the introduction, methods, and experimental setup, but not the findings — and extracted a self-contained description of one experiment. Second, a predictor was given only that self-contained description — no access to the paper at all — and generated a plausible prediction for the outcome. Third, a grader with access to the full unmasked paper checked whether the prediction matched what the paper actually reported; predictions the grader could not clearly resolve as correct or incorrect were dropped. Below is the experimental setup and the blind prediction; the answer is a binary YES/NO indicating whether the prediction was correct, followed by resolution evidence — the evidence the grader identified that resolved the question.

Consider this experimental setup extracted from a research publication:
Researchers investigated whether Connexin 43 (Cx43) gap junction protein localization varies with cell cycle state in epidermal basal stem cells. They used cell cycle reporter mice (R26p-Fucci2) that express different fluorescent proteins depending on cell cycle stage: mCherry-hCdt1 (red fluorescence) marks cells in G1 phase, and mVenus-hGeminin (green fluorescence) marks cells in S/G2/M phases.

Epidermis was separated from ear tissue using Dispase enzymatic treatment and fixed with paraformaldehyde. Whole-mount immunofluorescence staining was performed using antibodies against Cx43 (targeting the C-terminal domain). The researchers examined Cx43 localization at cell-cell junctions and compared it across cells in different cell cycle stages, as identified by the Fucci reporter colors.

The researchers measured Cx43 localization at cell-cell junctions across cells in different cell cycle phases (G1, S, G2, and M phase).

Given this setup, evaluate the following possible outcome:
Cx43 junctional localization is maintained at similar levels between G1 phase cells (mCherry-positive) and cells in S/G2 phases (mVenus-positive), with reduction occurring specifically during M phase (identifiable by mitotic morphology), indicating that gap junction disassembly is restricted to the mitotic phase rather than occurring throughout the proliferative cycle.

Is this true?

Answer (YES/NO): NO